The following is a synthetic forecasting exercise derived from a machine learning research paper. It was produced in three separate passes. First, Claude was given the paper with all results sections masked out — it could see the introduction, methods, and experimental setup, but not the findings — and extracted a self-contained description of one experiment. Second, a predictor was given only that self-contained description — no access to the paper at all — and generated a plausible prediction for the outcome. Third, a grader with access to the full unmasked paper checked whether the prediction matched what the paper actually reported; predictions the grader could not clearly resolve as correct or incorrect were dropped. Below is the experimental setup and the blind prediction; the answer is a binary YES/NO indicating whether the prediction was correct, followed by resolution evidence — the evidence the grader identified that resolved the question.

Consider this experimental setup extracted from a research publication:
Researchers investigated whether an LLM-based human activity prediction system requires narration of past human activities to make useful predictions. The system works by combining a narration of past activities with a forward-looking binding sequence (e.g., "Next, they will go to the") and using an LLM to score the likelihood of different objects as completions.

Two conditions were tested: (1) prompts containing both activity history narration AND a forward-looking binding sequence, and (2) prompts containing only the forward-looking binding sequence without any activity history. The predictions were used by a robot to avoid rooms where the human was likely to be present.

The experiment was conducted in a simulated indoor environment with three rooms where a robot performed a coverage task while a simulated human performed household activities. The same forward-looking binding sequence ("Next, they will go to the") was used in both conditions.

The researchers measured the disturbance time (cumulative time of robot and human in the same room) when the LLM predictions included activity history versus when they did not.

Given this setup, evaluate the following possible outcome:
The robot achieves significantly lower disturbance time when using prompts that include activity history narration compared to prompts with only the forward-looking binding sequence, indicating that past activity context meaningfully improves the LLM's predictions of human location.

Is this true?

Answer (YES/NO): YES